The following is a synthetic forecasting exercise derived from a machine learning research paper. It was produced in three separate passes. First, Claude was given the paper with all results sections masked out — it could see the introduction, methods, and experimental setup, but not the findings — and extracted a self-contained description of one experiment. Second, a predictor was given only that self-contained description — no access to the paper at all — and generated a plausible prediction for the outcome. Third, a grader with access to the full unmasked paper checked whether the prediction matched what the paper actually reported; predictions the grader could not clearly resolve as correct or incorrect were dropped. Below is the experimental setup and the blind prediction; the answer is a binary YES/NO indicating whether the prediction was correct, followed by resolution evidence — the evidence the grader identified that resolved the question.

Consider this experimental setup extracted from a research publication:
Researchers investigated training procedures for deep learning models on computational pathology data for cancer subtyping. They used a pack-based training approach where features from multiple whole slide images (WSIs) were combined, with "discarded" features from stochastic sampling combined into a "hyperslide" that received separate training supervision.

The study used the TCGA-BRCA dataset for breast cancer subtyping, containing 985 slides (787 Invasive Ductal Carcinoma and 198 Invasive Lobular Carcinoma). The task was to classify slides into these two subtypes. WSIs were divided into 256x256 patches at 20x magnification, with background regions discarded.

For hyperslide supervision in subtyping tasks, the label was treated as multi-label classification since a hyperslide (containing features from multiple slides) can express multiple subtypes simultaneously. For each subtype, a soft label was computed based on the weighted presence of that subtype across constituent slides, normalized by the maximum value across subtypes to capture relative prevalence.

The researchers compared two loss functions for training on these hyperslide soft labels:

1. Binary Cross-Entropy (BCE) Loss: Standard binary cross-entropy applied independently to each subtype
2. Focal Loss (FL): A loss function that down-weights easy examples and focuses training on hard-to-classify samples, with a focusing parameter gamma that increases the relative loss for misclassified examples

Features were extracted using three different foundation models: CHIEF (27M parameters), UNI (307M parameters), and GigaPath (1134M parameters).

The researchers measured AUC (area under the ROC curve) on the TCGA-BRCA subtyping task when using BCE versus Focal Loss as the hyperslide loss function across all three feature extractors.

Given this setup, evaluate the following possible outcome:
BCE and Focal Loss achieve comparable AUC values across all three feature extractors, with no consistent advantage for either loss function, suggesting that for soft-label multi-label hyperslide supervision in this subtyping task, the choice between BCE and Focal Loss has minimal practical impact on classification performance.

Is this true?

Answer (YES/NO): NO